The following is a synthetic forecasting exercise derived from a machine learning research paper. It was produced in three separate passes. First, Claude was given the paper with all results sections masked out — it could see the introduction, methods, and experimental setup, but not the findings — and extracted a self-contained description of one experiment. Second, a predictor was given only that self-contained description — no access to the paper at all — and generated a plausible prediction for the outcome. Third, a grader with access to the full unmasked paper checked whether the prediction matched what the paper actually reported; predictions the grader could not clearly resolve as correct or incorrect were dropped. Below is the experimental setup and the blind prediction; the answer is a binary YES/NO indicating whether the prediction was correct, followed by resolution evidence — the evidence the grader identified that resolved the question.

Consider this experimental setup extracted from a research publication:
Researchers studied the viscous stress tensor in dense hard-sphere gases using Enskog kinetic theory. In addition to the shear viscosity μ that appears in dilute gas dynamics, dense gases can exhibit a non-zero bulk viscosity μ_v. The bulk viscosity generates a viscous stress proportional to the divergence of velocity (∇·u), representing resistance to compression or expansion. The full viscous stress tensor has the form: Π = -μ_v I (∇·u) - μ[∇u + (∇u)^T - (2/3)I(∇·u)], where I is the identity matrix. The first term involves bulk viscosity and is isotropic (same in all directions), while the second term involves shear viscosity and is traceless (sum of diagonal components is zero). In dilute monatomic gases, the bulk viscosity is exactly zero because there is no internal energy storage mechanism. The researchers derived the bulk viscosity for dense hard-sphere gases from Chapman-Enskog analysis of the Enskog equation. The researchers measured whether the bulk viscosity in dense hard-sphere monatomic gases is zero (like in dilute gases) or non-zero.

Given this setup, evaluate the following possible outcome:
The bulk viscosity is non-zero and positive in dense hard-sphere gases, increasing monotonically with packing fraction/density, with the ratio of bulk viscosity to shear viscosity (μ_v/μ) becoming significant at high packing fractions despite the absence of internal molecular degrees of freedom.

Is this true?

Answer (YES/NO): YES